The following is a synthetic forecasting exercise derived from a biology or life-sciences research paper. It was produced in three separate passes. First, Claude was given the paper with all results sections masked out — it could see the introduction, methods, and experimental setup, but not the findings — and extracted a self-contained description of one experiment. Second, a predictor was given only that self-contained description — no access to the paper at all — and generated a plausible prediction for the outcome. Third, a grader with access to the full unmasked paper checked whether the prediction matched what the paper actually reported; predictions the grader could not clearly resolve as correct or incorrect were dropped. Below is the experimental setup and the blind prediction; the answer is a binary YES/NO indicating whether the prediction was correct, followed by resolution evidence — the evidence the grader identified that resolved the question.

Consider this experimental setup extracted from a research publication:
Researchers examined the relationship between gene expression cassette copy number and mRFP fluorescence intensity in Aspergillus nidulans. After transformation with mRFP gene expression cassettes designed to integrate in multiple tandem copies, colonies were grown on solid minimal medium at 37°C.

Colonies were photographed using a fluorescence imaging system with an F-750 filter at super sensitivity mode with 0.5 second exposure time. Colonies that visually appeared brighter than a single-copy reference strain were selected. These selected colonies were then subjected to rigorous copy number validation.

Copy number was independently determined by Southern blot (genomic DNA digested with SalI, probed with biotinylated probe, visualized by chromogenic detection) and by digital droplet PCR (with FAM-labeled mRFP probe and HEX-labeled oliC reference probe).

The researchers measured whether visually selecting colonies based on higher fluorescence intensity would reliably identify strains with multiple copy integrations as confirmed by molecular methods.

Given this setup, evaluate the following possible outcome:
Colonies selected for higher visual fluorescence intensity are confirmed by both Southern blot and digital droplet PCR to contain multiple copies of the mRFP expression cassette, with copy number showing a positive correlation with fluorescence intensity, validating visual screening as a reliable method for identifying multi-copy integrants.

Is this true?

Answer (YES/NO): YES